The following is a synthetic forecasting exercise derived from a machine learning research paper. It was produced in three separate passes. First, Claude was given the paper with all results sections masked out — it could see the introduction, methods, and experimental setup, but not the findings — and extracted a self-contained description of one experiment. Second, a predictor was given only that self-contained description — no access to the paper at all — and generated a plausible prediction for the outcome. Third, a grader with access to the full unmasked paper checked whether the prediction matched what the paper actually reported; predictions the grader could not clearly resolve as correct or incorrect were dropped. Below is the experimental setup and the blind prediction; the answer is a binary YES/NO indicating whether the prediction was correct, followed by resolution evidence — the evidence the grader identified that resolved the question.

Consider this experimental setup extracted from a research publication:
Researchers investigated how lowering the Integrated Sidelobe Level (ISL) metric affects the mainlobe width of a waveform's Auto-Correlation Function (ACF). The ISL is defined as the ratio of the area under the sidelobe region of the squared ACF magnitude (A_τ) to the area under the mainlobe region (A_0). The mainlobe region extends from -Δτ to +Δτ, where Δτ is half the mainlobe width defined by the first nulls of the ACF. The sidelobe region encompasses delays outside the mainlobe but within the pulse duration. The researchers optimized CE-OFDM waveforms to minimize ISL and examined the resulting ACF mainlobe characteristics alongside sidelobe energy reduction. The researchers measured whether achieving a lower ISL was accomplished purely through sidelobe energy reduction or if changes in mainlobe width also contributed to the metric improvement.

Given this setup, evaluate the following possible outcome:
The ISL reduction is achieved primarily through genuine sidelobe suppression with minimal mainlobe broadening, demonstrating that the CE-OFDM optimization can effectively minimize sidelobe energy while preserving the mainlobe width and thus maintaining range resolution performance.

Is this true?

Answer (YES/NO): YES